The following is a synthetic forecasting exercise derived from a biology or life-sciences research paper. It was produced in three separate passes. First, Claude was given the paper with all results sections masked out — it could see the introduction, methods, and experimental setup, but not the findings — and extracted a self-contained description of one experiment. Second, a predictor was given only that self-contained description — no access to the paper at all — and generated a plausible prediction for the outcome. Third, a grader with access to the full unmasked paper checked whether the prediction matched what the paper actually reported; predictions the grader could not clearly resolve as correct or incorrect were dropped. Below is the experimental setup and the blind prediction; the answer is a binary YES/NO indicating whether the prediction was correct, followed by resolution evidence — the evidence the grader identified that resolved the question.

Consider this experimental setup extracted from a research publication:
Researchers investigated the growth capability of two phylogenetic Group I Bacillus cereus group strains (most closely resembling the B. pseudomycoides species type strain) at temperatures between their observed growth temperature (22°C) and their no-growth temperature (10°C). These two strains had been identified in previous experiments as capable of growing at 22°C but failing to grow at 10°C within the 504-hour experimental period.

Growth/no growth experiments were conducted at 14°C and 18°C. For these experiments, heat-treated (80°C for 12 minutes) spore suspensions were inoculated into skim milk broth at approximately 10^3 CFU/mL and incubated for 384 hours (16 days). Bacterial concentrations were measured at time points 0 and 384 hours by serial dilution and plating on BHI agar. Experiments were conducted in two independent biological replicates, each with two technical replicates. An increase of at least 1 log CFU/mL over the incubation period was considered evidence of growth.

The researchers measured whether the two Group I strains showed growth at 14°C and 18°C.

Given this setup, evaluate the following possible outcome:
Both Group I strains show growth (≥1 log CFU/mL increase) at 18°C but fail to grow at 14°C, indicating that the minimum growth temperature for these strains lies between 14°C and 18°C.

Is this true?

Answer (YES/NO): NO